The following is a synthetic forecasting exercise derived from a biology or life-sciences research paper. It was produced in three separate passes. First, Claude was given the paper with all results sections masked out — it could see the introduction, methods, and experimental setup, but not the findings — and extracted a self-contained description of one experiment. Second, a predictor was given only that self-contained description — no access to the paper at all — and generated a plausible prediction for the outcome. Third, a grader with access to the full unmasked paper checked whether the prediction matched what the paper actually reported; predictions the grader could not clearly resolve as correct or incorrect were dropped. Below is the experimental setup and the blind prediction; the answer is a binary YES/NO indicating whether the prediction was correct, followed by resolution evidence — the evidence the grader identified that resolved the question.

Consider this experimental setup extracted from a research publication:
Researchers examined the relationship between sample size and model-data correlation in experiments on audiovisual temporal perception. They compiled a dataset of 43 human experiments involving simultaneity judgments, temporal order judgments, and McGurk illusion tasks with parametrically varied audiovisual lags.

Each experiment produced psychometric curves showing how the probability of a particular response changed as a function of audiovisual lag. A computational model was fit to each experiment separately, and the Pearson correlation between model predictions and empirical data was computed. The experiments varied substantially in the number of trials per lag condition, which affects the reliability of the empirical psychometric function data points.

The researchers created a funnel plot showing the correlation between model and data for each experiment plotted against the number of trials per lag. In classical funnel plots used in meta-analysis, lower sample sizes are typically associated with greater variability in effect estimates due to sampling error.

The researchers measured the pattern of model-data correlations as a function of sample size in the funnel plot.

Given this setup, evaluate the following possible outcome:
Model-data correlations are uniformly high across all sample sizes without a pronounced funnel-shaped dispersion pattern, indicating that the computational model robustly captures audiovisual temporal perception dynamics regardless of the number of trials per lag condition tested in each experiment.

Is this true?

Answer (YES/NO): NO